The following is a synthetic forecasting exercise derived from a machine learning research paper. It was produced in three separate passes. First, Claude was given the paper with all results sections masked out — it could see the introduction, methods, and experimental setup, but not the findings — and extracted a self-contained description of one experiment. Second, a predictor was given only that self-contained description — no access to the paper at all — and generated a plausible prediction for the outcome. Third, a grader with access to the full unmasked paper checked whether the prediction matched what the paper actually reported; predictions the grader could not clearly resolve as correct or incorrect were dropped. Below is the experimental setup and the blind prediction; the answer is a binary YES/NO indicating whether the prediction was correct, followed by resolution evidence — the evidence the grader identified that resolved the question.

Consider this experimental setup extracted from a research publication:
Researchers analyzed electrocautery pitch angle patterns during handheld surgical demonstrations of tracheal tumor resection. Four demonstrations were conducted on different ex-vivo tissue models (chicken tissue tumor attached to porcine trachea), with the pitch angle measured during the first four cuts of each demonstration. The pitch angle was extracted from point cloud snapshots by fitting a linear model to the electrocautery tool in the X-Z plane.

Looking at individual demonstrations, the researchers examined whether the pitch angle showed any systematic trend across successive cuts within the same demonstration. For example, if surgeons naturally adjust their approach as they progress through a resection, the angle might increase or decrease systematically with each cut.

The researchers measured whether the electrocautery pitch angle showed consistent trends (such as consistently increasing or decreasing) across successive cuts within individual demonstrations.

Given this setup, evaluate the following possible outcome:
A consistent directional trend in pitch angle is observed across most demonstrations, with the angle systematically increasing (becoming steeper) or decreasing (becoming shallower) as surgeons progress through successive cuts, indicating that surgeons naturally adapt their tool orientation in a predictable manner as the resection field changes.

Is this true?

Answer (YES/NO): NO